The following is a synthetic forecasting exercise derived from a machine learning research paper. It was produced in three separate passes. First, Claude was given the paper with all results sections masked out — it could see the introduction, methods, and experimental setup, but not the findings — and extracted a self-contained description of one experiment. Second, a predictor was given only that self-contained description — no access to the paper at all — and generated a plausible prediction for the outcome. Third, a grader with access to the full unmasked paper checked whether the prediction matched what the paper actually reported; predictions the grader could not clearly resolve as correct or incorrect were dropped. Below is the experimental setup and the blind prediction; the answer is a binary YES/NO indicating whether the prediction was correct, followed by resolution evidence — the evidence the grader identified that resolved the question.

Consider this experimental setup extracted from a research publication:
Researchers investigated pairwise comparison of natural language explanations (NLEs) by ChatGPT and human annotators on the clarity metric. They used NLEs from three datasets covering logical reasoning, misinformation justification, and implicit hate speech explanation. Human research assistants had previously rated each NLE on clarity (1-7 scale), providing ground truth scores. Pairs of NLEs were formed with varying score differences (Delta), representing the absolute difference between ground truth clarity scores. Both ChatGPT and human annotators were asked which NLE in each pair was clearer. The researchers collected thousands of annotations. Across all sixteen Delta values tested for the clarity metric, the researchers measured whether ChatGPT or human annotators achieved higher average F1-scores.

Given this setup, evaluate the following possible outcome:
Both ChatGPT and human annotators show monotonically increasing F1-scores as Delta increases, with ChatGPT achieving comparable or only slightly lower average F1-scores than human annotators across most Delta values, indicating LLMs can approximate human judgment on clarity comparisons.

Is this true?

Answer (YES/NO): NO